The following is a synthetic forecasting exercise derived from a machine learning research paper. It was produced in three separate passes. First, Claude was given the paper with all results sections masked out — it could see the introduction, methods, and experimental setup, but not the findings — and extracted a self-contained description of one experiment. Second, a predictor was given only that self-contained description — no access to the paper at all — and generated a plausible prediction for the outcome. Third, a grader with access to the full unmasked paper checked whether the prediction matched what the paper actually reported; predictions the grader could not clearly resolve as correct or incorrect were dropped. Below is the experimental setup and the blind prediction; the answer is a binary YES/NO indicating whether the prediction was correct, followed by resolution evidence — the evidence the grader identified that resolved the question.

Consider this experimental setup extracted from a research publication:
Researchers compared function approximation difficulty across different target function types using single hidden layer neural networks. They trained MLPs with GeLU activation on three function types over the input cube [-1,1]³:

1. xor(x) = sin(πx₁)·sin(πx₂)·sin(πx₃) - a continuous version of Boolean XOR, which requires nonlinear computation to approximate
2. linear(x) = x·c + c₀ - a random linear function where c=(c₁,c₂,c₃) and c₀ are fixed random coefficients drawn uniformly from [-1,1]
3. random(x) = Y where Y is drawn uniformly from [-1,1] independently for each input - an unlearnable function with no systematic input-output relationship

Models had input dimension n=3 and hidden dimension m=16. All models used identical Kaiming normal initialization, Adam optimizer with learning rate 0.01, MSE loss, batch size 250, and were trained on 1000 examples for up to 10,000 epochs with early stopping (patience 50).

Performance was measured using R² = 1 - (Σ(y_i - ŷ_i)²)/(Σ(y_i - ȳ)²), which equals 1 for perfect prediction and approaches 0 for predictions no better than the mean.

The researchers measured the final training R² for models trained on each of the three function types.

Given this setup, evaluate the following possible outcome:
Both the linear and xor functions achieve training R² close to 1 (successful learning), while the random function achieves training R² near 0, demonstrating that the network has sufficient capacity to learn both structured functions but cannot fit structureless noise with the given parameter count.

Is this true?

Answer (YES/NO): YES